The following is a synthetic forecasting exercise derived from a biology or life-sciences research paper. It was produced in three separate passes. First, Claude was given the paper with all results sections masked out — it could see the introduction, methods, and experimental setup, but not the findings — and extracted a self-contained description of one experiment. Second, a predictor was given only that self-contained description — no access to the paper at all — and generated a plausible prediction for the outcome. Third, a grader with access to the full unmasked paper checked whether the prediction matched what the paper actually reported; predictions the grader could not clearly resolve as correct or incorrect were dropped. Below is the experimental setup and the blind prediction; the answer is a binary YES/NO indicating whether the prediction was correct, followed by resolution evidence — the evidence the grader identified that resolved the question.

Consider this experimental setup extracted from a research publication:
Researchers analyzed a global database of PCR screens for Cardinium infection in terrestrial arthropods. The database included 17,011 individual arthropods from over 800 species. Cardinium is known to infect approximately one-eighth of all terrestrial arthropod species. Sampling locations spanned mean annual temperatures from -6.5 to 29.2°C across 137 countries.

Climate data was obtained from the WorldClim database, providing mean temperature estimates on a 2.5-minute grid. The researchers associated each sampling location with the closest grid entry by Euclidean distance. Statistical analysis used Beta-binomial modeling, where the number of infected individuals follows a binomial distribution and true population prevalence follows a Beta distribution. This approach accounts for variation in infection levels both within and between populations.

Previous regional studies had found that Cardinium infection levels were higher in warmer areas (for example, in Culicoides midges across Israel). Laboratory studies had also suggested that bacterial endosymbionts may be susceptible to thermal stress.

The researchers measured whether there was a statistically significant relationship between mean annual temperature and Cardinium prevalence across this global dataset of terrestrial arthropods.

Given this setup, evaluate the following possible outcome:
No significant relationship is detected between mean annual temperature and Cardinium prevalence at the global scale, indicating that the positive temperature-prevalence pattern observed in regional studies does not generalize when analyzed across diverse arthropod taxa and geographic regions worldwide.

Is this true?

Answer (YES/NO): NO